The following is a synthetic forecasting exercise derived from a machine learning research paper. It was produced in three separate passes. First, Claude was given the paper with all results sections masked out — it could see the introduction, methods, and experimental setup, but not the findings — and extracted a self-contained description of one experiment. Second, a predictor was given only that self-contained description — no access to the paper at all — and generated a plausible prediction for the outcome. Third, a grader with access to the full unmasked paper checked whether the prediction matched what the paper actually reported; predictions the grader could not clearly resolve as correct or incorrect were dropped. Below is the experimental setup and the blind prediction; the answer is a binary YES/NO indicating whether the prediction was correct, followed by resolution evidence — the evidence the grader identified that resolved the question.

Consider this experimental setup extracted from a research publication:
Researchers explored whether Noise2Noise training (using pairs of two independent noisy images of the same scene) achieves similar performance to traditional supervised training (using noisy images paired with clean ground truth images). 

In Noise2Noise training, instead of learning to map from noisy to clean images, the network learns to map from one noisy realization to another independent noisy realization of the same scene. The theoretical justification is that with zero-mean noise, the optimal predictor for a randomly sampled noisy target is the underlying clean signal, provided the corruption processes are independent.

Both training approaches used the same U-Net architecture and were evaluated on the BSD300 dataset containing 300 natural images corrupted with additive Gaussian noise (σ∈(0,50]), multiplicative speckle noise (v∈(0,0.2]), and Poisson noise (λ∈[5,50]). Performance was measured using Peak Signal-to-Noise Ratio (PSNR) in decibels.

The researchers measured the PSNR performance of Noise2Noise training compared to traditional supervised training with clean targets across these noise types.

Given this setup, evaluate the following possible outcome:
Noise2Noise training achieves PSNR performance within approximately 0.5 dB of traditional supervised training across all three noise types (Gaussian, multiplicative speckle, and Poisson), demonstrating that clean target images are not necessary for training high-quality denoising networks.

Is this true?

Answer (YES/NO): YES